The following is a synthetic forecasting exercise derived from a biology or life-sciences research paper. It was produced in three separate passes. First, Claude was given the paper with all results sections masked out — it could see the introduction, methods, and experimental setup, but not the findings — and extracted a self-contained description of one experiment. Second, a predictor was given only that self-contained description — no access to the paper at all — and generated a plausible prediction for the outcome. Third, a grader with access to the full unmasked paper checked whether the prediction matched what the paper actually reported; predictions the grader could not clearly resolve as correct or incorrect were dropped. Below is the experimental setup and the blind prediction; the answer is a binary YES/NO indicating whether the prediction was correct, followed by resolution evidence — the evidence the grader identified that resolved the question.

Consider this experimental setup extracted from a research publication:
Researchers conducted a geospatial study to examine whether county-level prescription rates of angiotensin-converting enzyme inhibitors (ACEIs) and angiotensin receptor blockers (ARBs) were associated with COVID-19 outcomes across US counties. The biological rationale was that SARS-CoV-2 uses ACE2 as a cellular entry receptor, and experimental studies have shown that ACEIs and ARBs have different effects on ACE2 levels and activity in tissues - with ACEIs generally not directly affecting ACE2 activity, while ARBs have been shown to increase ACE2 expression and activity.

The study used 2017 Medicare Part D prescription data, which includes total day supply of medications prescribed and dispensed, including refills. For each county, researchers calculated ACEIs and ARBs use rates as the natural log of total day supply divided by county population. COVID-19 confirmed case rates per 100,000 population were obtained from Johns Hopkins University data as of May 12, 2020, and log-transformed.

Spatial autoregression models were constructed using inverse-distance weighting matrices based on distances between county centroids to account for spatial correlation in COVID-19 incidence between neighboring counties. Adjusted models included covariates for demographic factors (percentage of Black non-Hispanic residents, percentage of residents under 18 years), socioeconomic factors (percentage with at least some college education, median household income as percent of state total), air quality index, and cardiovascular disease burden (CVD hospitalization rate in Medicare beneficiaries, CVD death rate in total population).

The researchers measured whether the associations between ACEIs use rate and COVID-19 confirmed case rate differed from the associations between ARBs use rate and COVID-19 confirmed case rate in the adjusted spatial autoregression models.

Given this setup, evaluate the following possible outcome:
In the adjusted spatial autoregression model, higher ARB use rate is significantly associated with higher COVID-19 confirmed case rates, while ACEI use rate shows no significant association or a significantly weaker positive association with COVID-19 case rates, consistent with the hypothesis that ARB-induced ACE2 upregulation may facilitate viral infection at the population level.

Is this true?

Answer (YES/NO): YES